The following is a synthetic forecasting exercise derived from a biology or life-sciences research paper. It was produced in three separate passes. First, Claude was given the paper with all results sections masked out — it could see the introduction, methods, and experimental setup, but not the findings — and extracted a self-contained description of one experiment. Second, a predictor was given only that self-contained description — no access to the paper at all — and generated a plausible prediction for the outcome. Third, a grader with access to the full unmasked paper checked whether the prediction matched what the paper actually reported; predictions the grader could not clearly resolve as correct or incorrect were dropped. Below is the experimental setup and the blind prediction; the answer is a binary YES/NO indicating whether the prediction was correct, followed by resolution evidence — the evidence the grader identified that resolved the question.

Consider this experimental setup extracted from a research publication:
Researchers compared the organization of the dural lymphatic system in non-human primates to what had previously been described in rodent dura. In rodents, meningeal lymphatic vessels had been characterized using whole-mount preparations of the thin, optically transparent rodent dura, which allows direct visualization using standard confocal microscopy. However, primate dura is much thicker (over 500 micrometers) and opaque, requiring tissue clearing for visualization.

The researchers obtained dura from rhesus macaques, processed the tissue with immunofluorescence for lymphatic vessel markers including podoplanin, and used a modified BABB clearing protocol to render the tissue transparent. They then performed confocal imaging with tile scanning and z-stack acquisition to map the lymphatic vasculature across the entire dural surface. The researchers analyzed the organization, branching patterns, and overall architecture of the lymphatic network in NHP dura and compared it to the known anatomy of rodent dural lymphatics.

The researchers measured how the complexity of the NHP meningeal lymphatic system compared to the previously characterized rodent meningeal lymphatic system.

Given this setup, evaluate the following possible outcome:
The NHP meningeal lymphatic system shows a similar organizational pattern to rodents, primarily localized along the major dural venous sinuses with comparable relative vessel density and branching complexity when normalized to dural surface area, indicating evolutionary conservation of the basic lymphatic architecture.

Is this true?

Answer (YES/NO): NO